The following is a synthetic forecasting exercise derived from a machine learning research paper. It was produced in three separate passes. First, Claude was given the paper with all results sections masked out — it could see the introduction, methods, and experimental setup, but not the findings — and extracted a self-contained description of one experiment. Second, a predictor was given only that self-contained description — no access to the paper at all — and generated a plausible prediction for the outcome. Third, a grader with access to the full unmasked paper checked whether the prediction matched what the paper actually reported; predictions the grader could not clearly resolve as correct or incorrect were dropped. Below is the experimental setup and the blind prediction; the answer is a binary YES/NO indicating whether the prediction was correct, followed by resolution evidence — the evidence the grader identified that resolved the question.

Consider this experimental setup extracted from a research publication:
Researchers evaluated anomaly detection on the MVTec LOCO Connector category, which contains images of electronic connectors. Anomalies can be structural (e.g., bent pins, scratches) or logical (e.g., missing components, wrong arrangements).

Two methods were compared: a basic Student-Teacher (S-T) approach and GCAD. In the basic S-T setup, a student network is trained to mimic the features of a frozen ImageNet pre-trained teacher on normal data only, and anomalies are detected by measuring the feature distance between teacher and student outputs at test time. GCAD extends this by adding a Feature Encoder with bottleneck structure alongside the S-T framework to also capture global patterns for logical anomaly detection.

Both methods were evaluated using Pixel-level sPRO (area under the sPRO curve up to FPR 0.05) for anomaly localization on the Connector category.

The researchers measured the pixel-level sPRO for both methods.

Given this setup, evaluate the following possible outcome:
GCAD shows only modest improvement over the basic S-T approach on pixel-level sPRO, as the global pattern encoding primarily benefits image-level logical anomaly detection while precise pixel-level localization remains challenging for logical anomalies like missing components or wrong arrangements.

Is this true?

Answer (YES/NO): NO